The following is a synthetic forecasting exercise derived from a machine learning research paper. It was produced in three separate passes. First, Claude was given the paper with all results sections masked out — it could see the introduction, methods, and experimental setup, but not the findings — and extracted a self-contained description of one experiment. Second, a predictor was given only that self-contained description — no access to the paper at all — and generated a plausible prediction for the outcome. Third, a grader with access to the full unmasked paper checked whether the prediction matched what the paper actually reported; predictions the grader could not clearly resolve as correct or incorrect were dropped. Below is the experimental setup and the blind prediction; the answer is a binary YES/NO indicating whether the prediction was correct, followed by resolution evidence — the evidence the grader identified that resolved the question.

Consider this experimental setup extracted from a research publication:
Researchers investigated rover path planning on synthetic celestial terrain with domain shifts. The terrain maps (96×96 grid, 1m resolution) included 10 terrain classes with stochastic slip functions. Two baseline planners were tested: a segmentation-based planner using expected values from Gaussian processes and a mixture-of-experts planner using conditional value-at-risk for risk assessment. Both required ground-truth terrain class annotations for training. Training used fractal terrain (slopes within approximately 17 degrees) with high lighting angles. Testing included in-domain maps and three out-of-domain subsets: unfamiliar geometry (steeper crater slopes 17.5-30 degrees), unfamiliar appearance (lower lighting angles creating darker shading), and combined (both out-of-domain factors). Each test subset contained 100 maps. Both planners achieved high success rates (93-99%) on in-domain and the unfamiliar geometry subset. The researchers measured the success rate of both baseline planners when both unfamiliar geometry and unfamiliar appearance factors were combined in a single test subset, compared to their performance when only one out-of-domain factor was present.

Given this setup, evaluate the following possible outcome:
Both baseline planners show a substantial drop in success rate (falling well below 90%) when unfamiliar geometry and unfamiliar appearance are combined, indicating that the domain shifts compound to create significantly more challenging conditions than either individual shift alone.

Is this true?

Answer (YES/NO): YES